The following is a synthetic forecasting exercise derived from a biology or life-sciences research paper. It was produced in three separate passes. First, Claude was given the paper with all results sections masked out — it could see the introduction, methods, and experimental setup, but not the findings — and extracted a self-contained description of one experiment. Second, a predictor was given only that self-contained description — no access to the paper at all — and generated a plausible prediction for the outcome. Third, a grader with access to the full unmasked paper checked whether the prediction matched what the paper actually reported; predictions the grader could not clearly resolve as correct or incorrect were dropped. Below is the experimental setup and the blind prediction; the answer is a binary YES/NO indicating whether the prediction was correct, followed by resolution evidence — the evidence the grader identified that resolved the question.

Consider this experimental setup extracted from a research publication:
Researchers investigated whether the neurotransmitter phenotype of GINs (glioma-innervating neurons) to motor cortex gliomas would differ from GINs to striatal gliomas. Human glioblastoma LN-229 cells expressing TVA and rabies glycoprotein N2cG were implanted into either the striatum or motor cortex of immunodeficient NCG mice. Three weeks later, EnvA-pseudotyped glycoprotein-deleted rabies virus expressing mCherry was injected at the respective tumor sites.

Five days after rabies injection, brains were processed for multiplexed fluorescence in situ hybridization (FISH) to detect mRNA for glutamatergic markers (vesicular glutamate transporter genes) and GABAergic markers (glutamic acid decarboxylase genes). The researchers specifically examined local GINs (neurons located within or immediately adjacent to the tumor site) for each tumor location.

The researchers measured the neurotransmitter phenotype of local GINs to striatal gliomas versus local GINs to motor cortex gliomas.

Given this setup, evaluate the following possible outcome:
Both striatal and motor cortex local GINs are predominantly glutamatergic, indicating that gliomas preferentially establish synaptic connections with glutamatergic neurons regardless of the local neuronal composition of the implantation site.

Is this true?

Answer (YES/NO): NO